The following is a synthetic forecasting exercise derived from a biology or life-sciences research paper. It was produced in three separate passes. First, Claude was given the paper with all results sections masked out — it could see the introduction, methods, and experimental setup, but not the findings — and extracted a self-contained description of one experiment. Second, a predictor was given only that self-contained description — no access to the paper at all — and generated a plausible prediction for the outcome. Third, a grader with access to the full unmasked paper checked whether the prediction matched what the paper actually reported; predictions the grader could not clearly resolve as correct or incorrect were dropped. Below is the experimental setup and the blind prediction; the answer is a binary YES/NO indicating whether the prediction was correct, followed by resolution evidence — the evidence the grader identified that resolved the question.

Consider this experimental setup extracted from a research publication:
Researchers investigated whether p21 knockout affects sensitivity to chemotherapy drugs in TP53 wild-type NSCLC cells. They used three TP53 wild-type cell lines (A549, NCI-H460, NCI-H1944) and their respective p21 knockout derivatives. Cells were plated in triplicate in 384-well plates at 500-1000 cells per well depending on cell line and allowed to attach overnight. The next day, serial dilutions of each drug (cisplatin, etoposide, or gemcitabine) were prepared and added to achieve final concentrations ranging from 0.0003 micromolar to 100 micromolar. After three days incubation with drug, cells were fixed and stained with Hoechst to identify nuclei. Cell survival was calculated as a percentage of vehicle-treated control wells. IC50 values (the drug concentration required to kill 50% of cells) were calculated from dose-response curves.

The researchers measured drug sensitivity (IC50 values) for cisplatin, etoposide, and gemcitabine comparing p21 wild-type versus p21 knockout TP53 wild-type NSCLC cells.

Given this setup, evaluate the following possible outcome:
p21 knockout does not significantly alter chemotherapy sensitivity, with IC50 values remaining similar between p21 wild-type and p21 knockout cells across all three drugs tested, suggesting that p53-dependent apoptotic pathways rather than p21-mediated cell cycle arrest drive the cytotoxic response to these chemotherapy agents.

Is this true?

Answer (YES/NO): NO